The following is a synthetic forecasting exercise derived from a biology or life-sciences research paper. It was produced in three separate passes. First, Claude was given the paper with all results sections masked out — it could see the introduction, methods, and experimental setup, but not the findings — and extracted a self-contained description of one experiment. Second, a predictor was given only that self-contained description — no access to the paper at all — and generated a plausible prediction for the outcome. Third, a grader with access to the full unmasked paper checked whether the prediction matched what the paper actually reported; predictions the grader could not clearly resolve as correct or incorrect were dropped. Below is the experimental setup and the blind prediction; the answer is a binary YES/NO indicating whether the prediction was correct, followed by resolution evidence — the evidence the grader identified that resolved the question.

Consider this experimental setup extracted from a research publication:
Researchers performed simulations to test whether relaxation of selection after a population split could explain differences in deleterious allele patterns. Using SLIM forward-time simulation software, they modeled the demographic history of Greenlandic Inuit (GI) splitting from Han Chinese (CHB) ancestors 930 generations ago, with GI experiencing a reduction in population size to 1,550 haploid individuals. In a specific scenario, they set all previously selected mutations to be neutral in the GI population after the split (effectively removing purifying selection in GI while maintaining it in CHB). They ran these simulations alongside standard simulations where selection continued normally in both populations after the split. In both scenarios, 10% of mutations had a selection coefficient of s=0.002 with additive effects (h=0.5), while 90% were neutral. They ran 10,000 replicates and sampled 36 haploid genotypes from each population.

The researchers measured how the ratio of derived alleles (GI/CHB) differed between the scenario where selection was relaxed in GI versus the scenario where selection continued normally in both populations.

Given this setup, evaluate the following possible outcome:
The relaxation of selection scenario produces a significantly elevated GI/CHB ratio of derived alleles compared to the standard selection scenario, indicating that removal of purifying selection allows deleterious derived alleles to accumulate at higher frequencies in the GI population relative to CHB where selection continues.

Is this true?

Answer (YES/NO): NO